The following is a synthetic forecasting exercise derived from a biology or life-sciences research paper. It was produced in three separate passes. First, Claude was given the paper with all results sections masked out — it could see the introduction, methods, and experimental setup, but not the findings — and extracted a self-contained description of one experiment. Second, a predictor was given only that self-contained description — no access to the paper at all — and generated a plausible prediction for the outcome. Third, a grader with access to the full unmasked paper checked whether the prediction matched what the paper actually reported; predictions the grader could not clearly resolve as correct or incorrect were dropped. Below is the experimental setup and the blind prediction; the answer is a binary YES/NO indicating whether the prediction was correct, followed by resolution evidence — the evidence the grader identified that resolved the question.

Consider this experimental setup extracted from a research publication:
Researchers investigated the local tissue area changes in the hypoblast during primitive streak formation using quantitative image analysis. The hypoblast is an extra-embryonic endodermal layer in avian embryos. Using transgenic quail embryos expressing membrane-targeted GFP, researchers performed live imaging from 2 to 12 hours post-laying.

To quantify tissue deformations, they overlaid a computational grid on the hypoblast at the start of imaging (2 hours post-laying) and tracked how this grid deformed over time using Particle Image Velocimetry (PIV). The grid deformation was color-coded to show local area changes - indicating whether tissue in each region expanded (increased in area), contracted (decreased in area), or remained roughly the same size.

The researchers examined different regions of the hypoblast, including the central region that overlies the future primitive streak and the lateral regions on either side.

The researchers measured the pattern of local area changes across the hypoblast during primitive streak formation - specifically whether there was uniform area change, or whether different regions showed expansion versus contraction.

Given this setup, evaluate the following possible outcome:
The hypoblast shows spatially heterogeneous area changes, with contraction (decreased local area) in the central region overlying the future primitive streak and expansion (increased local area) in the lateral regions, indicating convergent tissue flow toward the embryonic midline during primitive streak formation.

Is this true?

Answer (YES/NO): NO